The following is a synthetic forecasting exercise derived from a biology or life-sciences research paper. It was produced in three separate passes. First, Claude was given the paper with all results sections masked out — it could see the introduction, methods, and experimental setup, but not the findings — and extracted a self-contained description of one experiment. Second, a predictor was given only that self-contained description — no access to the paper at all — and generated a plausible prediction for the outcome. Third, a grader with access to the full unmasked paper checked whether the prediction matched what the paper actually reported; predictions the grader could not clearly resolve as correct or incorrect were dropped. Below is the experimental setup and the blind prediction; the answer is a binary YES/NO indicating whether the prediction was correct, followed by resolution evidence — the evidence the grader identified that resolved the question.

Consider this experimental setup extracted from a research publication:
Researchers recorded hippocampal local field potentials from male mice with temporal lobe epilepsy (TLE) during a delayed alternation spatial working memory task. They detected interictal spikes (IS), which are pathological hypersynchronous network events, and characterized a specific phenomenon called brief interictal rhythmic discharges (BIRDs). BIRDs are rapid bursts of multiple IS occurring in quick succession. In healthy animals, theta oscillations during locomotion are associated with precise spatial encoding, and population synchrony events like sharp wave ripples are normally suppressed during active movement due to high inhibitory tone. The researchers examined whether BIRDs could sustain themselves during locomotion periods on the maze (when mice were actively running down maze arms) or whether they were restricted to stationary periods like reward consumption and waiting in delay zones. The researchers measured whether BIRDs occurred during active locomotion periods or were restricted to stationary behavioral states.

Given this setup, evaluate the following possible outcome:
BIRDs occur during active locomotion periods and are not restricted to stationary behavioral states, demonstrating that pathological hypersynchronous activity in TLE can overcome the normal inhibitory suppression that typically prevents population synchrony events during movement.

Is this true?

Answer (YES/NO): YES